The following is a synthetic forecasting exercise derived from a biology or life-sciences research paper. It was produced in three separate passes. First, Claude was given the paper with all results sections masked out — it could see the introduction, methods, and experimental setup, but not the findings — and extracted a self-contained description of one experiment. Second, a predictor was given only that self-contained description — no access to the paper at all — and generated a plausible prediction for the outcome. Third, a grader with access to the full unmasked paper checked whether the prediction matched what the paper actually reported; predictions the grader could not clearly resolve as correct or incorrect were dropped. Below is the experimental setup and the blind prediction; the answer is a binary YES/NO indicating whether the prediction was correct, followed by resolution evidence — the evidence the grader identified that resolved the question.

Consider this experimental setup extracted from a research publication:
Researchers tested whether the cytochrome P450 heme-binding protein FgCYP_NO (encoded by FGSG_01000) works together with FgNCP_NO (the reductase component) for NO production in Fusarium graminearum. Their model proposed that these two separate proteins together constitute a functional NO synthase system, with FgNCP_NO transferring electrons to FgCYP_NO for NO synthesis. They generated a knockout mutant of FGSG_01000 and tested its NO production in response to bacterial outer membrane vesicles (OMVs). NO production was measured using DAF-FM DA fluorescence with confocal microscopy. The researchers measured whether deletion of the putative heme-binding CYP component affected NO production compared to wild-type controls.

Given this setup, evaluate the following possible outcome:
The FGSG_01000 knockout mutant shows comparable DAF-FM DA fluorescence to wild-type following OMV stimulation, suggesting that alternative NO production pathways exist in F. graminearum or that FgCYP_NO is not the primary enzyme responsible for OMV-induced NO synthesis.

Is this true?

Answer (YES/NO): NO